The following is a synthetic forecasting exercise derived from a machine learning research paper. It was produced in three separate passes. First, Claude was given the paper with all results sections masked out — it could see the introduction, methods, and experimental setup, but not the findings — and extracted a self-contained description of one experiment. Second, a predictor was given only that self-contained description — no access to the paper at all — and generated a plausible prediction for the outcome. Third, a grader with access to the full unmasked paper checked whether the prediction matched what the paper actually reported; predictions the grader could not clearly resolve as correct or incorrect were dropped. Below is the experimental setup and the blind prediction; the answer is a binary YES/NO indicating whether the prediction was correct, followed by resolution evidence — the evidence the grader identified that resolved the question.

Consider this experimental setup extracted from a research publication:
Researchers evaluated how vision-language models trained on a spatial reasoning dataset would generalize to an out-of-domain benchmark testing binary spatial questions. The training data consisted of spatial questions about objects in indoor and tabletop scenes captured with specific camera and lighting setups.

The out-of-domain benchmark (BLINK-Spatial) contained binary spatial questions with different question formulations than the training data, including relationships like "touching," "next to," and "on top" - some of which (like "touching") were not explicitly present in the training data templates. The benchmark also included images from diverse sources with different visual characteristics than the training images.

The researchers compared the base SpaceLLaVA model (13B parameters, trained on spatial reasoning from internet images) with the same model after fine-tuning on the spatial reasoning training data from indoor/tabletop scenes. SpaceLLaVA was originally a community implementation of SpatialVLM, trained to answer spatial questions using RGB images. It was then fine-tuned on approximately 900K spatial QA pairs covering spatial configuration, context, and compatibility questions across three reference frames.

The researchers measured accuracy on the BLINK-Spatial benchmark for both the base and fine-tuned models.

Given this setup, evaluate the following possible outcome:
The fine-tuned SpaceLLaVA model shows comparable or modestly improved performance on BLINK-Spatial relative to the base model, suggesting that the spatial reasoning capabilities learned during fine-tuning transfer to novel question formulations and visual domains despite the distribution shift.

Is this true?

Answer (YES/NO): YES